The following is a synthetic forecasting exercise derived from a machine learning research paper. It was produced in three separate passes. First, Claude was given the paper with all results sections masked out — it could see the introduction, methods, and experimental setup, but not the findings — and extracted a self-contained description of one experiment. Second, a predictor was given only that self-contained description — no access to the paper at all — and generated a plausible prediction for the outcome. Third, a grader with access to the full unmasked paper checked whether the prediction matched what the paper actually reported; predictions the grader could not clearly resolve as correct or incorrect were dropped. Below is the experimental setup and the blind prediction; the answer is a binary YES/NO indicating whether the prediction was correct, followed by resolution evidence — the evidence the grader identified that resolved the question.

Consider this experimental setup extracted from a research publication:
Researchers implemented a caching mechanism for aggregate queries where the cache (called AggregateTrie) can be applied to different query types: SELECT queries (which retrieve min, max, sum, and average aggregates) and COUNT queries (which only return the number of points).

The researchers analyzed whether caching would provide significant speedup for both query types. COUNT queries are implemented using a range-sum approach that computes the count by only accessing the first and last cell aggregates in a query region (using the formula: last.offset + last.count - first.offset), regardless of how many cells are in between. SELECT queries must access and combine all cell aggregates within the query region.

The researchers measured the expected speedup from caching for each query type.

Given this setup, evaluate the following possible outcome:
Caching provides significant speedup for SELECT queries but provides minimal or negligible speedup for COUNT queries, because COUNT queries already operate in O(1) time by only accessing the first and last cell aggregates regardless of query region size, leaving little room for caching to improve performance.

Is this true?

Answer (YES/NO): YES